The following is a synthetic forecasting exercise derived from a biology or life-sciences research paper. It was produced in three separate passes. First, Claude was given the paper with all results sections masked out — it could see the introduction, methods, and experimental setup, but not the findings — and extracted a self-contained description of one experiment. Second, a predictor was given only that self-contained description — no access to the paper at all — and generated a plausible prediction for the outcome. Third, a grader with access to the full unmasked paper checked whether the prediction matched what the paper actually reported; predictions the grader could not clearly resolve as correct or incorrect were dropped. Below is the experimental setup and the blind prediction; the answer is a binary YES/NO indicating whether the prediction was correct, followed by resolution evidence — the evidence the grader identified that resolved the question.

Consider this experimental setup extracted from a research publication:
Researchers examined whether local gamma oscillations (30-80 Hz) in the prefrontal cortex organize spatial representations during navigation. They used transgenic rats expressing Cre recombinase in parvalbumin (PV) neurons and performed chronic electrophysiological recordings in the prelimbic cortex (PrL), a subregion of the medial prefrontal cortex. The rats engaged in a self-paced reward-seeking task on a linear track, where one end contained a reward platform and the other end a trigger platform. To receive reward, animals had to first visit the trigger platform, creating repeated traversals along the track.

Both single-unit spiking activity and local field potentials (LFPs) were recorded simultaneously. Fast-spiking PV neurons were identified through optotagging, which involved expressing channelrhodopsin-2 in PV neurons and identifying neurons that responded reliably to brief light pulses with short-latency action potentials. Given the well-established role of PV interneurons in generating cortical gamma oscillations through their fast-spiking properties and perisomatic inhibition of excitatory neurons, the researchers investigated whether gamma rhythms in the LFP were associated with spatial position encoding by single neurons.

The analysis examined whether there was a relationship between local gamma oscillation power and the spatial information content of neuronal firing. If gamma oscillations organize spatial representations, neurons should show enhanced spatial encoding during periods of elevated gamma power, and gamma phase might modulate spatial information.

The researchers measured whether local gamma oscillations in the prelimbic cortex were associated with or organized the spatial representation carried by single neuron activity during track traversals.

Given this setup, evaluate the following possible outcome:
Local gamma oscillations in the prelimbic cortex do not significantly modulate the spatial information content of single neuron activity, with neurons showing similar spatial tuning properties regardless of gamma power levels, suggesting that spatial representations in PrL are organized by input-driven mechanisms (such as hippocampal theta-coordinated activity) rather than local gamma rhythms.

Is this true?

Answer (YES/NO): YES